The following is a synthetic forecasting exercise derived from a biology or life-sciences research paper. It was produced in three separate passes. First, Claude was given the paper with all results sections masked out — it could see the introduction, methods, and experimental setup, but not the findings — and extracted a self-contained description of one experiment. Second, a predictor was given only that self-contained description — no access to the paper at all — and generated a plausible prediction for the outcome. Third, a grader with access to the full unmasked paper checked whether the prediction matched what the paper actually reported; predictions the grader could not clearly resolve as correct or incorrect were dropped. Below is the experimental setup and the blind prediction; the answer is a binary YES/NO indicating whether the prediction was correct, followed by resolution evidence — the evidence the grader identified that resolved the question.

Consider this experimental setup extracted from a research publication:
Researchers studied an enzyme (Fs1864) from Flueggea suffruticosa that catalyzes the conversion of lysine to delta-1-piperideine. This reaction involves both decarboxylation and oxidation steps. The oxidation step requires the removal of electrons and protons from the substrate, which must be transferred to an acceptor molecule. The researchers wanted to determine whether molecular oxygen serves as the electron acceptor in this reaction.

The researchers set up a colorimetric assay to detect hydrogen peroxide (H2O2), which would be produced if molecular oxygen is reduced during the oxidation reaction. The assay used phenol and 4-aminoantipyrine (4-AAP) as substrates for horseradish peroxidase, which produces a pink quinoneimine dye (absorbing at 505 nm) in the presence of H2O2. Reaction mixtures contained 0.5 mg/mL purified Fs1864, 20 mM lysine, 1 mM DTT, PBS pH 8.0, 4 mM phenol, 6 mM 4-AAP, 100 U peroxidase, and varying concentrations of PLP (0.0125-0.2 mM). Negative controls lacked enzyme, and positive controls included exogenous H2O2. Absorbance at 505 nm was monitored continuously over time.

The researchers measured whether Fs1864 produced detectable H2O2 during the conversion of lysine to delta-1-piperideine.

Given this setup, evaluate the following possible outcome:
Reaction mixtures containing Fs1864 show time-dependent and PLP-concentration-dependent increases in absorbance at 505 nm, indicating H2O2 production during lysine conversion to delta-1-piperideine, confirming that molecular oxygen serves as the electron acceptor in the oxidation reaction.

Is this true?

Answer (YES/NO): YES